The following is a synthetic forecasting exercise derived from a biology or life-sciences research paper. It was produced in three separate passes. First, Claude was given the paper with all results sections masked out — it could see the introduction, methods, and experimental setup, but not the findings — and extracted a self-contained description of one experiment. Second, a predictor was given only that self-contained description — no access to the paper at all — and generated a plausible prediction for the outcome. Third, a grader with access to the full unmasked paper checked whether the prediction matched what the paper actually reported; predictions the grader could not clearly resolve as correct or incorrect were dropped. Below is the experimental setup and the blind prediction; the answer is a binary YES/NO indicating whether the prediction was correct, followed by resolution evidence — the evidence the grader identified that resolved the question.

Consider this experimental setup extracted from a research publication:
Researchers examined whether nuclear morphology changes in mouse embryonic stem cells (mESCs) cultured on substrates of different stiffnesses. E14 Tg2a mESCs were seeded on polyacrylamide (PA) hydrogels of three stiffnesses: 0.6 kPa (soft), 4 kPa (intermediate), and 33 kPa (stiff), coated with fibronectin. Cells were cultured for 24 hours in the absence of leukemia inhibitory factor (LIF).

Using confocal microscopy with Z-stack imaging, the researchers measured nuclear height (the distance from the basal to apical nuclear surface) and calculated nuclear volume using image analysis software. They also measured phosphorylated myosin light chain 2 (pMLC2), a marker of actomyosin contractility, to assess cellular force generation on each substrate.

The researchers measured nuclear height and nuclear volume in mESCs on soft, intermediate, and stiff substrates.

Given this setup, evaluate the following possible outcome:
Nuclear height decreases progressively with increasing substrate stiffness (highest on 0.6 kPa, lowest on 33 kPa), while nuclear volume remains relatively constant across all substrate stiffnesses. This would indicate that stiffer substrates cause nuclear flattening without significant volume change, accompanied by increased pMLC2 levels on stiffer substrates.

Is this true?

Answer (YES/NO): YES